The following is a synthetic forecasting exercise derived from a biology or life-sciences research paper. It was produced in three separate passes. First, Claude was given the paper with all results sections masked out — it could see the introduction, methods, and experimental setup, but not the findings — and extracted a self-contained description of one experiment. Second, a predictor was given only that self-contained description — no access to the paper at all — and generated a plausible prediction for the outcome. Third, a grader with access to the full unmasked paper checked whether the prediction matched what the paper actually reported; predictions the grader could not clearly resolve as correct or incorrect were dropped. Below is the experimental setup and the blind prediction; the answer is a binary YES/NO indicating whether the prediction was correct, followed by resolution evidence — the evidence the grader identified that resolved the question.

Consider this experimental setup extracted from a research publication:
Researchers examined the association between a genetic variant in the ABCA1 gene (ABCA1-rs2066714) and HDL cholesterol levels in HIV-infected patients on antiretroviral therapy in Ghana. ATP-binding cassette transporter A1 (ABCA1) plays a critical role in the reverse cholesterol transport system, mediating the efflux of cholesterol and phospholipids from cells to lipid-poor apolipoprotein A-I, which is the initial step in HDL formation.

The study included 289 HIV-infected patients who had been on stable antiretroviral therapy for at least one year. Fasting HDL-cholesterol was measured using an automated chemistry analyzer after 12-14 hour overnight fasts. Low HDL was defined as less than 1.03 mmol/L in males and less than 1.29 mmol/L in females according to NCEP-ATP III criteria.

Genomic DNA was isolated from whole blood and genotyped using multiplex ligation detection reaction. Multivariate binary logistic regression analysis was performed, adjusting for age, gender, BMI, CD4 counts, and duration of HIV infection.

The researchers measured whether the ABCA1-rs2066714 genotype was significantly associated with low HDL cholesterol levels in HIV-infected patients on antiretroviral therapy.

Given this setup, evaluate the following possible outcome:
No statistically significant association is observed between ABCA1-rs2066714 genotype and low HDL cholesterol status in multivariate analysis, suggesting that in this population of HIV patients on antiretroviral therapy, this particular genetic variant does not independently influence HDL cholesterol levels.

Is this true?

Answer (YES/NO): YES